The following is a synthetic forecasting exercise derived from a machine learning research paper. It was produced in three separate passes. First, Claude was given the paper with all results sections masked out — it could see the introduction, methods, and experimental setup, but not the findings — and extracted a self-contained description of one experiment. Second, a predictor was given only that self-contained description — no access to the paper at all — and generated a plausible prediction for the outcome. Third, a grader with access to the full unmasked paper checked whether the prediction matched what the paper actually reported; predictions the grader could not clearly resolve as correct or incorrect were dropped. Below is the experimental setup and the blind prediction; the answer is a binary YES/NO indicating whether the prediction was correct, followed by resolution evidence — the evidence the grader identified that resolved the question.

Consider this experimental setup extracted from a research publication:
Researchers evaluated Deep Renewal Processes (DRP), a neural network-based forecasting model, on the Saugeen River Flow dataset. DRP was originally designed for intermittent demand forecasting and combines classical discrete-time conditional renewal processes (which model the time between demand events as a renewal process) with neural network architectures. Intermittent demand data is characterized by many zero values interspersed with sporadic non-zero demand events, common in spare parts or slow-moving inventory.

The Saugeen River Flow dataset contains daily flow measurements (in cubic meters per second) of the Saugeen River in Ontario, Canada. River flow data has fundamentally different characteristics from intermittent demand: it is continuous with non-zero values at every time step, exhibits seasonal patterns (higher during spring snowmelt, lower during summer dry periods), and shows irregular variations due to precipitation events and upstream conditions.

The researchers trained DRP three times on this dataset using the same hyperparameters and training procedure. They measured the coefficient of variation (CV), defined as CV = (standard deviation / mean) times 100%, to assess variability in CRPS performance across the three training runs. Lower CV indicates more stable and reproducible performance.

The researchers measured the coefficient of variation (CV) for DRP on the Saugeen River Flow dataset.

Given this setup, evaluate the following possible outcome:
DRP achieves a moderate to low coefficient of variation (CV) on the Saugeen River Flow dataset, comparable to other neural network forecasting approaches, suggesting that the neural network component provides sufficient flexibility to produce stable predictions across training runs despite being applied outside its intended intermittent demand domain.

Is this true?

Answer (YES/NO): YES